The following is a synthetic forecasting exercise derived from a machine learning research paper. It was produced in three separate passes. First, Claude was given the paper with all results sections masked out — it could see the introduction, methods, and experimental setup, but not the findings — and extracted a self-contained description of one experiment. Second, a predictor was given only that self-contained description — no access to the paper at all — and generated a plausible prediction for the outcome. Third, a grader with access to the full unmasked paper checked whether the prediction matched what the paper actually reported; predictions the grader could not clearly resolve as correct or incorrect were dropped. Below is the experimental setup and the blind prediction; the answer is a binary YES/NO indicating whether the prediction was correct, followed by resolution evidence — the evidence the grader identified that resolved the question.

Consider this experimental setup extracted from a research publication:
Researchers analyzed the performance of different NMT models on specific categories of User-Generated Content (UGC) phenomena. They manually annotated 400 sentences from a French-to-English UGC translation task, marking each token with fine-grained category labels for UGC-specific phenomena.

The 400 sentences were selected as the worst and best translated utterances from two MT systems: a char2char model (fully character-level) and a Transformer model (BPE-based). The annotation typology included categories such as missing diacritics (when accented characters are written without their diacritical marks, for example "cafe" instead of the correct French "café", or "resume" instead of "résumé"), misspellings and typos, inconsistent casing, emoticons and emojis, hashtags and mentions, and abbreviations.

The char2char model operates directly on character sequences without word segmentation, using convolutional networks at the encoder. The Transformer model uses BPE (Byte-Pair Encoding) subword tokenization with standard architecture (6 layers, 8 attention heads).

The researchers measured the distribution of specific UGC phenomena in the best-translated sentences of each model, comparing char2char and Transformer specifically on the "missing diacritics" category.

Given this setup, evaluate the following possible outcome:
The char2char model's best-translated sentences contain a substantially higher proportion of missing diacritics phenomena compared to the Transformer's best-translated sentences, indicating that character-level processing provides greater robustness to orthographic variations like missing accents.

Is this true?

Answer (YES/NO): NO